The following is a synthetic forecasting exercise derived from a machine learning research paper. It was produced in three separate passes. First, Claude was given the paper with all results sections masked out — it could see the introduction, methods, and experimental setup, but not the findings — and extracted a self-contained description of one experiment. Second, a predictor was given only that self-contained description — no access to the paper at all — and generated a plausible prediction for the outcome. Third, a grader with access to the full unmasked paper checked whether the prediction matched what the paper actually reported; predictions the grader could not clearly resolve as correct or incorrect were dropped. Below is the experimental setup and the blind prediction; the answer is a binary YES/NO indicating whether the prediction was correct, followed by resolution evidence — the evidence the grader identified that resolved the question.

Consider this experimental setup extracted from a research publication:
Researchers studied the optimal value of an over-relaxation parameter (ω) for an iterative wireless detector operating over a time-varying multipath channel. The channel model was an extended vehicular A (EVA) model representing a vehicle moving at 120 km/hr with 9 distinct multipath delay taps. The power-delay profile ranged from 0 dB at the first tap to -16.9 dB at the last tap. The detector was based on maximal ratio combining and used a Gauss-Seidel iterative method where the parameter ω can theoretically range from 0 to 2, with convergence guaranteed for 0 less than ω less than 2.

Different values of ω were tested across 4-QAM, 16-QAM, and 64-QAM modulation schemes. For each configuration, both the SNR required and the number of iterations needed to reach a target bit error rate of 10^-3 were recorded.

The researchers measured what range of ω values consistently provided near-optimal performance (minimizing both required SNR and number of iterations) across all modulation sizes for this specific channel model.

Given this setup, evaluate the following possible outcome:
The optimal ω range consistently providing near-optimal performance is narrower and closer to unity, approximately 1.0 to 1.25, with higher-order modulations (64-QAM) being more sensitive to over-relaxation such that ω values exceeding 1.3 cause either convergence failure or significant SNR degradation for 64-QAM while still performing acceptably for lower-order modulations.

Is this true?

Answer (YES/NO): NO